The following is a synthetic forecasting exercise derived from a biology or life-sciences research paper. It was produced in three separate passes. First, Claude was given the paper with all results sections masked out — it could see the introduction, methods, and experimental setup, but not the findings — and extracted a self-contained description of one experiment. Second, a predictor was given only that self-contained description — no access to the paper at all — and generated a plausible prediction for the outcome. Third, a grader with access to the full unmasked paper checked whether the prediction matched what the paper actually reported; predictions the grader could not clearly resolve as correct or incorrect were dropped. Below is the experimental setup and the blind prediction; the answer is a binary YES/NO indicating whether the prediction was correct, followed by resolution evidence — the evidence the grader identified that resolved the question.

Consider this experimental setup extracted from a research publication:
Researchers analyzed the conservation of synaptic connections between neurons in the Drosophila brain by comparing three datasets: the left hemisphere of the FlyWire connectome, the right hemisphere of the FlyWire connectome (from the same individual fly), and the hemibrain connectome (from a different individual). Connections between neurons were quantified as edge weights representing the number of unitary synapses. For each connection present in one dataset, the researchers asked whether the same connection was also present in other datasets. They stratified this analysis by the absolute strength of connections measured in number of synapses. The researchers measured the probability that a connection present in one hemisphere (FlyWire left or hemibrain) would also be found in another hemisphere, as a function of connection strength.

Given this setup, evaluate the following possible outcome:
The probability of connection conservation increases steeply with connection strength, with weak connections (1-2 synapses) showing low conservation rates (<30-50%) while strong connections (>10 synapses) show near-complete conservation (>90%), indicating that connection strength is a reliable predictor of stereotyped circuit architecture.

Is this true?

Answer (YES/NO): YES